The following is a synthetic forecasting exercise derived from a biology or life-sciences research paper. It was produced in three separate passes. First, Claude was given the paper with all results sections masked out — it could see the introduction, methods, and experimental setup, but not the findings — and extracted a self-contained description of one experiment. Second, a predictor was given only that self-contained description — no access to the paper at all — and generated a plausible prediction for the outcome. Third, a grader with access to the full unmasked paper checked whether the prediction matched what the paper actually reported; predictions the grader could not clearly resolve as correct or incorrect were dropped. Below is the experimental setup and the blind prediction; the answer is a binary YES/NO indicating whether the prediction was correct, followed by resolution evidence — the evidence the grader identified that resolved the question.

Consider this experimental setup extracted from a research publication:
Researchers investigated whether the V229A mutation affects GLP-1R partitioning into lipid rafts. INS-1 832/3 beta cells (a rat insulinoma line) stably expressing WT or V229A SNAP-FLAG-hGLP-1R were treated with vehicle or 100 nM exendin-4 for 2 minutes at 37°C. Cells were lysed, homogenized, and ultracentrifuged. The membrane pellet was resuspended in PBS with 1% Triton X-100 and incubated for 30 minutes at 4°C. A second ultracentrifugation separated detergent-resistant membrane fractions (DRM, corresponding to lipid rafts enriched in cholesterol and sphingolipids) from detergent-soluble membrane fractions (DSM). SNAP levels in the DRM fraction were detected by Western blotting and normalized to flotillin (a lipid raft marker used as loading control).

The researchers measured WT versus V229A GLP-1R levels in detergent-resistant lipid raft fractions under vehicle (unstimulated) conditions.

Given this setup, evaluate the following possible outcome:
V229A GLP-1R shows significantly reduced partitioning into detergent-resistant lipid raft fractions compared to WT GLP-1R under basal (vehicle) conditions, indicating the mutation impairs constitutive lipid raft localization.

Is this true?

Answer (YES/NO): NO